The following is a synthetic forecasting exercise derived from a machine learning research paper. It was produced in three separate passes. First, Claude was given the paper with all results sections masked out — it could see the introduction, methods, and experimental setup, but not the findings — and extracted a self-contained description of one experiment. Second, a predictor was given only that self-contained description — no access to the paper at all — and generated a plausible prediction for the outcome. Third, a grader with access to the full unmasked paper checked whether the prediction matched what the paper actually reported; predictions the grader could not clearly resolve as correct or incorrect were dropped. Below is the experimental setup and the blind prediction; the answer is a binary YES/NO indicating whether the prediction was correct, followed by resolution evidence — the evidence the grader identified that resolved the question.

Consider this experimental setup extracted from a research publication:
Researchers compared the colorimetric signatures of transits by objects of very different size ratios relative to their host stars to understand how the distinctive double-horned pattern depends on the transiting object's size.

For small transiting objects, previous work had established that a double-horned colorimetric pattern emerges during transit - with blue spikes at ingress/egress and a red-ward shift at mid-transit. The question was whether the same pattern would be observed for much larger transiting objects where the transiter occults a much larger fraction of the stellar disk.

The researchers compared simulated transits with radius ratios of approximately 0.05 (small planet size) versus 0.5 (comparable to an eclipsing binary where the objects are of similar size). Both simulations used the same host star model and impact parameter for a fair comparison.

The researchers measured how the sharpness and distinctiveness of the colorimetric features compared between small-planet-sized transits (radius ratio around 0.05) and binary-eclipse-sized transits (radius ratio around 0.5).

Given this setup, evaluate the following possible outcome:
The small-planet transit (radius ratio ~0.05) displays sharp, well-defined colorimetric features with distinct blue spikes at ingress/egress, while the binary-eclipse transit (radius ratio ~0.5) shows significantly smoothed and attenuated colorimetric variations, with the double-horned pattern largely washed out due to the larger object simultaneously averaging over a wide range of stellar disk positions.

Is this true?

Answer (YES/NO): NO